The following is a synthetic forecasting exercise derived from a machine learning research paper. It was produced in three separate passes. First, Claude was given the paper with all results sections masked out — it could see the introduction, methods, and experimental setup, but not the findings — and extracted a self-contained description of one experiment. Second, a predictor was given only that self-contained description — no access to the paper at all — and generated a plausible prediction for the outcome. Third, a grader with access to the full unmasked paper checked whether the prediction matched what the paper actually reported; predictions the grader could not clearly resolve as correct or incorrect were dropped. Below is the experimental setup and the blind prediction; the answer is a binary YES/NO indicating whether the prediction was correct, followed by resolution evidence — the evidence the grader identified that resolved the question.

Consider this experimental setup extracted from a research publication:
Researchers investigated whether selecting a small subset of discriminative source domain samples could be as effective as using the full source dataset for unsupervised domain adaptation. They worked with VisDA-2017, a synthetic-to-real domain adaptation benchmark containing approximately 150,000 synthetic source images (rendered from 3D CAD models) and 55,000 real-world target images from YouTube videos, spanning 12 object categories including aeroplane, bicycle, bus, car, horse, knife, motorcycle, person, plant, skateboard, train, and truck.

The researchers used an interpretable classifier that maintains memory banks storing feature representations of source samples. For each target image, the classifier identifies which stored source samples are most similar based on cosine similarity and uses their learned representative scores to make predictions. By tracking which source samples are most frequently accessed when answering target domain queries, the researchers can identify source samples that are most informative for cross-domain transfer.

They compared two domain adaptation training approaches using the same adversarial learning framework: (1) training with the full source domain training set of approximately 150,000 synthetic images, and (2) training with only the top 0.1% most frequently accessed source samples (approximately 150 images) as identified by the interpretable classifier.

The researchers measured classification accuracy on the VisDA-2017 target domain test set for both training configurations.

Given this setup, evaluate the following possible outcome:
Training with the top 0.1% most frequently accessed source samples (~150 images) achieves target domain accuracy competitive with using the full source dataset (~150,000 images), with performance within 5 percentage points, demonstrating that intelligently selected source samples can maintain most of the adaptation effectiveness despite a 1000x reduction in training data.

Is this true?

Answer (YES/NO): NO